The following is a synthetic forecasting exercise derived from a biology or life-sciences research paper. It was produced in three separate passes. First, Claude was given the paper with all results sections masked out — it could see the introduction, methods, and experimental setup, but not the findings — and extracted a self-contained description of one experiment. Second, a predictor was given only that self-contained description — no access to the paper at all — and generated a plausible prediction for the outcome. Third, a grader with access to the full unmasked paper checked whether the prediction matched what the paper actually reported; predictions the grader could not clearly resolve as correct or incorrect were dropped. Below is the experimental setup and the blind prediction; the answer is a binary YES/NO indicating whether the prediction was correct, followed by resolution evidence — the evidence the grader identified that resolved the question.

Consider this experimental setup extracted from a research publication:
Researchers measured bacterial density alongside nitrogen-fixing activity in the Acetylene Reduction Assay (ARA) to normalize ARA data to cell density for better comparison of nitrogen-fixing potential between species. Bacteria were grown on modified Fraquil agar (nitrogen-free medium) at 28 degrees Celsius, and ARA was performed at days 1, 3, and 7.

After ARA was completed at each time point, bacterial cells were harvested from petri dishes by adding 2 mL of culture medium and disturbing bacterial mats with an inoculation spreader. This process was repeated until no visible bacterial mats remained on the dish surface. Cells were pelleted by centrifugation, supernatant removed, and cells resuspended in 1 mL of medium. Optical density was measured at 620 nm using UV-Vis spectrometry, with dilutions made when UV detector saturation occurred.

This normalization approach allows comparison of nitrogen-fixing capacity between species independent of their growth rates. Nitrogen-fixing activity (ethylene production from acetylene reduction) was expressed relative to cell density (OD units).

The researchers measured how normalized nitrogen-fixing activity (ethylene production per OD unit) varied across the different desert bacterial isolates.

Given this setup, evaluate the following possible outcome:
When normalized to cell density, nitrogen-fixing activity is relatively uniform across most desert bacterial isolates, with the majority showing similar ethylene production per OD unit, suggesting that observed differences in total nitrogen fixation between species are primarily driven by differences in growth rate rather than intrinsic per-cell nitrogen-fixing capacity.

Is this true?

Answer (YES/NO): NO